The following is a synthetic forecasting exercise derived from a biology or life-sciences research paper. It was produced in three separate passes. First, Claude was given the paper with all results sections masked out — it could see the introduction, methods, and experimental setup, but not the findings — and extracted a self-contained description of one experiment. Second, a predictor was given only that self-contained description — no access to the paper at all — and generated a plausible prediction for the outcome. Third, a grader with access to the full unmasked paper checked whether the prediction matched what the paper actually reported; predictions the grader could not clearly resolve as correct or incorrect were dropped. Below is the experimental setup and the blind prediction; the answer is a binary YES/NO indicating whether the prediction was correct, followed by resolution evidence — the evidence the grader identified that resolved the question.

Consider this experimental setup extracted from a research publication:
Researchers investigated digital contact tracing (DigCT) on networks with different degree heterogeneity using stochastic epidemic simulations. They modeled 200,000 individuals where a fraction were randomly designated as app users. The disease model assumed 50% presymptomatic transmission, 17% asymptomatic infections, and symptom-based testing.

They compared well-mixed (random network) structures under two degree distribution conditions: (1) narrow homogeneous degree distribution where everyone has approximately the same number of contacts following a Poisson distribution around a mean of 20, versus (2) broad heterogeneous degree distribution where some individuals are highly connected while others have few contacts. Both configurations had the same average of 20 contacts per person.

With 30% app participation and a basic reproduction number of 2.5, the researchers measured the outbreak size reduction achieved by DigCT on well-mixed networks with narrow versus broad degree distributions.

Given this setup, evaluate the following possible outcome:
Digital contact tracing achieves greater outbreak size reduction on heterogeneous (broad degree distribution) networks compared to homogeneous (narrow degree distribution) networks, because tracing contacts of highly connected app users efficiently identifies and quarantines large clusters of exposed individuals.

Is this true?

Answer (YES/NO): NO